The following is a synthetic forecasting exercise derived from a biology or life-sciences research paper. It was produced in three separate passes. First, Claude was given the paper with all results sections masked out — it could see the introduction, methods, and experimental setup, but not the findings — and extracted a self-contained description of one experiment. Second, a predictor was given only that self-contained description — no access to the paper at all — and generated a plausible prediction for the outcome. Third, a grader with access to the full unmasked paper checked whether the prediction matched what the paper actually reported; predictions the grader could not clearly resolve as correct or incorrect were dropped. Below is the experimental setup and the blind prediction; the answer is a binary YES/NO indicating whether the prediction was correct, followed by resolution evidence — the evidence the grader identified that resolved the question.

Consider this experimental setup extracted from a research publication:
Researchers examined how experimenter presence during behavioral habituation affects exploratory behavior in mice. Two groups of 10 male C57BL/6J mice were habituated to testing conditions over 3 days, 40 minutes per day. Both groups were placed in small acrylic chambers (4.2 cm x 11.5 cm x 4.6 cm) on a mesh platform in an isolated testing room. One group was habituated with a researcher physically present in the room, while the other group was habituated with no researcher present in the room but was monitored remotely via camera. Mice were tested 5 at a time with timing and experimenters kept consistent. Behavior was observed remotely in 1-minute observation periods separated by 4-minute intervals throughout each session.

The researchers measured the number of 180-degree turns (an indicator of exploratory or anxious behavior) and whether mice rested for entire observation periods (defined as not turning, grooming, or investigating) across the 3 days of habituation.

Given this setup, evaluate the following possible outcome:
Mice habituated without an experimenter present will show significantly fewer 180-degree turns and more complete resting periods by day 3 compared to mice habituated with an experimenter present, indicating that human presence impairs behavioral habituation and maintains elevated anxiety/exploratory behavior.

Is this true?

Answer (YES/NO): YES